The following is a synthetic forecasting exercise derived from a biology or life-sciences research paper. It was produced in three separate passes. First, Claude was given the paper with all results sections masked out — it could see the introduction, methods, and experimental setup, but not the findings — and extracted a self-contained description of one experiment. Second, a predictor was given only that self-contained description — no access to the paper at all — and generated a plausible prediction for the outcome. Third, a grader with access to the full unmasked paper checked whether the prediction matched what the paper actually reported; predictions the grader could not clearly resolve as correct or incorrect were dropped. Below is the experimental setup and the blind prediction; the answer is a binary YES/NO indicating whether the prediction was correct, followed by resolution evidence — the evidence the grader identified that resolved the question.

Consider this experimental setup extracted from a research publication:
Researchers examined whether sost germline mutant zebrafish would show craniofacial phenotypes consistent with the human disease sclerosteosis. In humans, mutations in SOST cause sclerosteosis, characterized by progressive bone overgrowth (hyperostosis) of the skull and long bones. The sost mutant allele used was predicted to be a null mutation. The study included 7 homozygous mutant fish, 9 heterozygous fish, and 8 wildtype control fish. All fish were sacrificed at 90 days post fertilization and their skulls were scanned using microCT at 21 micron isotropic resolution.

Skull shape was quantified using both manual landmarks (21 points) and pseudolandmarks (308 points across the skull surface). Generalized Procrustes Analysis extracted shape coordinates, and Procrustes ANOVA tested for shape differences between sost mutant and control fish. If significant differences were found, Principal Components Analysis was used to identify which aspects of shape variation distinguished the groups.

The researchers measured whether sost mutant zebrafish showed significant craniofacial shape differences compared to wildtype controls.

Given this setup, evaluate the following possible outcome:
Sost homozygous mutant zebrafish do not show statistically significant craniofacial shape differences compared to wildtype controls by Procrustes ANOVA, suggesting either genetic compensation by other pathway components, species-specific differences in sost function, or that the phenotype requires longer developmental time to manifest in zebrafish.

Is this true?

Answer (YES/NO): YES